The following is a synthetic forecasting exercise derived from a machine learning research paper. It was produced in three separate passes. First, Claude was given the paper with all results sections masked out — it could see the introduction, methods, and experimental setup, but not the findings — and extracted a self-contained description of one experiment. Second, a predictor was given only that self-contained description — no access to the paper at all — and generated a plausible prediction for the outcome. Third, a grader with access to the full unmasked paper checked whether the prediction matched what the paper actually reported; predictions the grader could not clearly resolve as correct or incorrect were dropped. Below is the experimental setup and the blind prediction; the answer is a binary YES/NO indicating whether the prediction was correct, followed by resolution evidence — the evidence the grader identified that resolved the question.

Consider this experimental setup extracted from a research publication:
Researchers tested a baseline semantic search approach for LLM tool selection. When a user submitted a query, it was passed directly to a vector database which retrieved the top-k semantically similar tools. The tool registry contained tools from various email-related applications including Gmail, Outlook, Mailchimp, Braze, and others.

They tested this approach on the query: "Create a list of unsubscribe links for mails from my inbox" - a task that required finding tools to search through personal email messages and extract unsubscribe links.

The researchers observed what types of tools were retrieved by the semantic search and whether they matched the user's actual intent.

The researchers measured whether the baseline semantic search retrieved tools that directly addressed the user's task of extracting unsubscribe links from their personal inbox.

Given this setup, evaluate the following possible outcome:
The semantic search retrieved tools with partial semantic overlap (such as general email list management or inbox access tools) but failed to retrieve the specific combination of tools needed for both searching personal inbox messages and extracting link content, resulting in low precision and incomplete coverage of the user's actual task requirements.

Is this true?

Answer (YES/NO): YES